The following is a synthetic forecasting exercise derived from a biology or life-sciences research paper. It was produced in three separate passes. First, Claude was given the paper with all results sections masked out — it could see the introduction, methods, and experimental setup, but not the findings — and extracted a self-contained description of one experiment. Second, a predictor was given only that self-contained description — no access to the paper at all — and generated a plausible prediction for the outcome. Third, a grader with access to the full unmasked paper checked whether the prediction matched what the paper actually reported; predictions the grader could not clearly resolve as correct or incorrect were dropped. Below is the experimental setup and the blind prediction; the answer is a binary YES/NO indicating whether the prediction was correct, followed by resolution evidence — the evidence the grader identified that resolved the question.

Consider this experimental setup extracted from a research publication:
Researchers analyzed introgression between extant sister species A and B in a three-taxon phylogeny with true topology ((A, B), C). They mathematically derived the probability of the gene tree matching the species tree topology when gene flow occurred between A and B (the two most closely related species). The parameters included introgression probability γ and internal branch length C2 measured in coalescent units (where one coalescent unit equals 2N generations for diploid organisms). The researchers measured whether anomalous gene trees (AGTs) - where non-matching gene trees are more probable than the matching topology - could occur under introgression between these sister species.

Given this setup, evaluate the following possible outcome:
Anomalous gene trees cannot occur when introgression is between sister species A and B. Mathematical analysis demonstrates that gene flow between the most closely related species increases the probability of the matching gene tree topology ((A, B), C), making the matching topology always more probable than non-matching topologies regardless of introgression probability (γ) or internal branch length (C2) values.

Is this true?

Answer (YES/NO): YES